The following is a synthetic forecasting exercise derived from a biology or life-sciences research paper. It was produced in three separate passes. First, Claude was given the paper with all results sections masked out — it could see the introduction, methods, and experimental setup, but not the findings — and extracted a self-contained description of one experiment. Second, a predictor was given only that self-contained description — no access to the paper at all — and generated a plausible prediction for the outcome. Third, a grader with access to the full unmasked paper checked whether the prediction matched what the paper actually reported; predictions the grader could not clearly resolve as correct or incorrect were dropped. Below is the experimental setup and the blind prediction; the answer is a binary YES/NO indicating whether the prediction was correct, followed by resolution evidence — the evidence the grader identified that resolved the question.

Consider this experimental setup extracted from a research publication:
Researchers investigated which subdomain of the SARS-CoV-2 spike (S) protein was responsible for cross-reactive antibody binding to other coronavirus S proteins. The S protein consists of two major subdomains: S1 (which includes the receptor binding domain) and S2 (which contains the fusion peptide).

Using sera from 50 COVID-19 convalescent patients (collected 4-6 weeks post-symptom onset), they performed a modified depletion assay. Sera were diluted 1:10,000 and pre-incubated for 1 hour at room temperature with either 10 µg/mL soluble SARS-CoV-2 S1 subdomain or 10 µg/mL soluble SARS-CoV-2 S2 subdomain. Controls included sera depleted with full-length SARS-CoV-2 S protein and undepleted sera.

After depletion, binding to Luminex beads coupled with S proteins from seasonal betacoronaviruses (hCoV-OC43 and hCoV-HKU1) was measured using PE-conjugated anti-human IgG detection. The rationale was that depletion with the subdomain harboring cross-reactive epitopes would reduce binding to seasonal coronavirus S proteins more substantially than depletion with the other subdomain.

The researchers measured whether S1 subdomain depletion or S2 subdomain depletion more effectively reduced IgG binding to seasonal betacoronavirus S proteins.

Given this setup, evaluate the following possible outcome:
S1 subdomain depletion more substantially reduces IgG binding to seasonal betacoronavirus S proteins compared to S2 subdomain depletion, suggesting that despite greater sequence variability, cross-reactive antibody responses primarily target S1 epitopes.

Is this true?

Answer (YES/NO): NO